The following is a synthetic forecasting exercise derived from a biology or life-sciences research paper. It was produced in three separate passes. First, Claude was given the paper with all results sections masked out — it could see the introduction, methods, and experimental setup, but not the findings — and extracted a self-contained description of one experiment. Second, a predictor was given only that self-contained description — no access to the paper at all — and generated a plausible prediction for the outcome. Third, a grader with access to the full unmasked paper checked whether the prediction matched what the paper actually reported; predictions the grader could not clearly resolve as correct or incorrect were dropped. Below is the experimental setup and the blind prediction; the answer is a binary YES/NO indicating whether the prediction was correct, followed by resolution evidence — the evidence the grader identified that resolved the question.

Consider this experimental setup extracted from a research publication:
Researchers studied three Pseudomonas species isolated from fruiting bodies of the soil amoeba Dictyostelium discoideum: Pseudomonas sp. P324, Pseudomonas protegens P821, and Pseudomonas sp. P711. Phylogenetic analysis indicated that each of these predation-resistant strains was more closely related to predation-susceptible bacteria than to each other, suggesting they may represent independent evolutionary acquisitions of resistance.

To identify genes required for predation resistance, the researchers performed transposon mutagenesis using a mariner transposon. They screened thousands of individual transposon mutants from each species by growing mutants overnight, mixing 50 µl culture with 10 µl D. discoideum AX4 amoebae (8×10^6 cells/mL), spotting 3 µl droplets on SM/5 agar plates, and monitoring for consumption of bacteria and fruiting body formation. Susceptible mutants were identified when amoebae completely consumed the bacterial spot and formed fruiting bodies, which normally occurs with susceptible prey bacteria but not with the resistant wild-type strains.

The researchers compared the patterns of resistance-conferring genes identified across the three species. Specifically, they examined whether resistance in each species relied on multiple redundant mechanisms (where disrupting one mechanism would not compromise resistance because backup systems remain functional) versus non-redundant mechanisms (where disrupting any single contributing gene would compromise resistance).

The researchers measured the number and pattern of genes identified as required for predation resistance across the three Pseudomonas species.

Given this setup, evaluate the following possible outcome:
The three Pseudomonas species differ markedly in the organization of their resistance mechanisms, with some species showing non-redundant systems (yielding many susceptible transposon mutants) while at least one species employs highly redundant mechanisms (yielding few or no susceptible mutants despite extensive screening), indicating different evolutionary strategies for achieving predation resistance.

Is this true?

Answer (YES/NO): YES